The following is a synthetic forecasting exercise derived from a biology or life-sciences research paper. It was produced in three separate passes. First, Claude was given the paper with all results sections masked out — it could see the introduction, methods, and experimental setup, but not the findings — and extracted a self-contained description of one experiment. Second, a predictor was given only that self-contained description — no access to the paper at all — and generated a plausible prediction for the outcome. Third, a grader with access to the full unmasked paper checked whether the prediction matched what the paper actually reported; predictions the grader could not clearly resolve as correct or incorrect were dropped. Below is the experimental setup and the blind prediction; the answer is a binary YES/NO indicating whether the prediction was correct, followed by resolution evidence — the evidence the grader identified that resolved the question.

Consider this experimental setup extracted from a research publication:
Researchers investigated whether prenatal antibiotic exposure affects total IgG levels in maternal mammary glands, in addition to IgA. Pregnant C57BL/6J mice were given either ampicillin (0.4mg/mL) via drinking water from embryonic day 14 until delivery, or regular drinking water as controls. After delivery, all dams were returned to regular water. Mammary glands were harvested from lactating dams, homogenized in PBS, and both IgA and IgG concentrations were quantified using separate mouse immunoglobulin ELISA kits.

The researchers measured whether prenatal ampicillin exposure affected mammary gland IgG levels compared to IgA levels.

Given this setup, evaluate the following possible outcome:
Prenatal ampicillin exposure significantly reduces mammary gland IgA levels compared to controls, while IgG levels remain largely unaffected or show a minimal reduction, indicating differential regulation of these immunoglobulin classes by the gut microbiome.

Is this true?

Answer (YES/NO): NO